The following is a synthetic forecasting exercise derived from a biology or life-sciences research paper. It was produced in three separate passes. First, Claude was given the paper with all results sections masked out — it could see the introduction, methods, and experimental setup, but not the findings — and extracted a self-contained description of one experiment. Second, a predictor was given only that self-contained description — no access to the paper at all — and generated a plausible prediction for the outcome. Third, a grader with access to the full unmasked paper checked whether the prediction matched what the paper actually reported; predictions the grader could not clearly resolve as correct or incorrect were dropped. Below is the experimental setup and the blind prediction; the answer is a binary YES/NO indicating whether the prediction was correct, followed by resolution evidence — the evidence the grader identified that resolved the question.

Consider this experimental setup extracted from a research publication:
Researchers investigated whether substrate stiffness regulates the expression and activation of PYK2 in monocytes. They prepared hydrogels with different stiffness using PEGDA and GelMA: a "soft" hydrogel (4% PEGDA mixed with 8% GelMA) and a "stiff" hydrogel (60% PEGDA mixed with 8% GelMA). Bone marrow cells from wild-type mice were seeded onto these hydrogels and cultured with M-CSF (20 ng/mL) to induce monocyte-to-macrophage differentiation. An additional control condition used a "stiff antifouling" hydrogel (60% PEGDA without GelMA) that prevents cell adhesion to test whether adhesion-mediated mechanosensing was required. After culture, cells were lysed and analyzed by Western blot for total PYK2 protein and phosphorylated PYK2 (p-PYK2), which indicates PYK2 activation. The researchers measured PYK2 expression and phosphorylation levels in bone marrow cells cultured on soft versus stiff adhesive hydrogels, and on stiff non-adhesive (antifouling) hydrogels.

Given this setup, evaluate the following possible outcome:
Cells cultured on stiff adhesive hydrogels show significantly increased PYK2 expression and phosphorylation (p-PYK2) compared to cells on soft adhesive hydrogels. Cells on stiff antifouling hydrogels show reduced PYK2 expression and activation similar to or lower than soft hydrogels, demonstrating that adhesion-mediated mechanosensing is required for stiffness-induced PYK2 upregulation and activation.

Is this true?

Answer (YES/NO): YES